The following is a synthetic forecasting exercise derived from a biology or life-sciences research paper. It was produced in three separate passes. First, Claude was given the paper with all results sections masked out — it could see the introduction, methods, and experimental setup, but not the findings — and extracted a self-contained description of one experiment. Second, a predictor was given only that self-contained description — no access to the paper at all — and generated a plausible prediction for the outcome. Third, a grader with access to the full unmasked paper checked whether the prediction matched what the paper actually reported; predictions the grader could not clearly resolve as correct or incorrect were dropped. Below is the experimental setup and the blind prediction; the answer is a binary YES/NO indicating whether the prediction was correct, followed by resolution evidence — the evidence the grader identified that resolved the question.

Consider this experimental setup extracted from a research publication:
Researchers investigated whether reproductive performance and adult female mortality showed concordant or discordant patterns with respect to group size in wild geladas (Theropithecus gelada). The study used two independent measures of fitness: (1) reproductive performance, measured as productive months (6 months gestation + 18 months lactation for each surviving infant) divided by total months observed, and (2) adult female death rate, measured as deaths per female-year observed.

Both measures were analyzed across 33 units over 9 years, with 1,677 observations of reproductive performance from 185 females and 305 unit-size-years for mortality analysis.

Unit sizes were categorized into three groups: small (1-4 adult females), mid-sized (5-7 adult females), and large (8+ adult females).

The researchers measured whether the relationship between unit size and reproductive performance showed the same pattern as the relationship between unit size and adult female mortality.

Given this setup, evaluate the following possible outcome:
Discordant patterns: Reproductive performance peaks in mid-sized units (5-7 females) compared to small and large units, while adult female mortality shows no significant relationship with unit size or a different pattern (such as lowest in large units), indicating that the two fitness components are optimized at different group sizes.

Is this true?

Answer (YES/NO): NO